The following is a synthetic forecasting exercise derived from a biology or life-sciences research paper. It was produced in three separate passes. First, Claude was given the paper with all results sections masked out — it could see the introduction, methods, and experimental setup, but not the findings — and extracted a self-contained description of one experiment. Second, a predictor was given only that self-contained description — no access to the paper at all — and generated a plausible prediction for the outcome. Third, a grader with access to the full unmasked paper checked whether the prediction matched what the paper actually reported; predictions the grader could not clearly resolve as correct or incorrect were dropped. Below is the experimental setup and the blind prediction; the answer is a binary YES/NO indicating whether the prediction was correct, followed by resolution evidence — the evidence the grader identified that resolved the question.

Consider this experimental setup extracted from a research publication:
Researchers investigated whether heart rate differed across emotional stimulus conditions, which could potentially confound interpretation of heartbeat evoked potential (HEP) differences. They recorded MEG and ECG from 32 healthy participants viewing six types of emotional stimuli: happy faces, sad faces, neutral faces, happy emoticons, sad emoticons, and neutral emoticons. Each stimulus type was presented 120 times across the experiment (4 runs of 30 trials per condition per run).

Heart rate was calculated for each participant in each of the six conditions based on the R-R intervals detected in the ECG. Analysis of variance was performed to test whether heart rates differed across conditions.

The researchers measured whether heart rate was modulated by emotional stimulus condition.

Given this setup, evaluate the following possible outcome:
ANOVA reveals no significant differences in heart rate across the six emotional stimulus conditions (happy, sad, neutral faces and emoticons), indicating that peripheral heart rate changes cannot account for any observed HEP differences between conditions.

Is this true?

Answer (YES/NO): YES